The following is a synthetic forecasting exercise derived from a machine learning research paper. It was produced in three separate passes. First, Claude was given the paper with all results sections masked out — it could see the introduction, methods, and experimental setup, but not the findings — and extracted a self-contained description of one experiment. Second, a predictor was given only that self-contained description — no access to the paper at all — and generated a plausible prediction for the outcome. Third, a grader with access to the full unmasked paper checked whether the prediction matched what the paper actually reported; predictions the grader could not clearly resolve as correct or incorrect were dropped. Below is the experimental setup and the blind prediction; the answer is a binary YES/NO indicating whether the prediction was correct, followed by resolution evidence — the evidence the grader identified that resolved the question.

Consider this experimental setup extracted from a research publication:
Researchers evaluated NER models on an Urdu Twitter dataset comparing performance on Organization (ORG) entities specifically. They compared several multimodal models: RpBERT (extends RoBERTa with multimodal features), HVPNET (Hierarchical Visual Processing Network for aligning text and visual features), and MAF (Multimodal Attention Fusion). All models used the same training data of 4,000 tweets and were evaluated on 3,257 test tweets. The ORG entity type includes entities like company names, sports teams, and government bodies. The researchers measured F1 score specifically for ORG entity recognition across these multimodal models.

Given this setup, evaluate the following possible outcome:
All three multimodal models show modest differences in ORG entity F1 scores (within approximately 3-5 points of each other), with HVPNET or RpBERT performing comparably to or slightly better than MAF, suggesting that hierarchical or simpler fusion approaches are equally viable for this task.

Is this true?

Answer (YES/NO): NO